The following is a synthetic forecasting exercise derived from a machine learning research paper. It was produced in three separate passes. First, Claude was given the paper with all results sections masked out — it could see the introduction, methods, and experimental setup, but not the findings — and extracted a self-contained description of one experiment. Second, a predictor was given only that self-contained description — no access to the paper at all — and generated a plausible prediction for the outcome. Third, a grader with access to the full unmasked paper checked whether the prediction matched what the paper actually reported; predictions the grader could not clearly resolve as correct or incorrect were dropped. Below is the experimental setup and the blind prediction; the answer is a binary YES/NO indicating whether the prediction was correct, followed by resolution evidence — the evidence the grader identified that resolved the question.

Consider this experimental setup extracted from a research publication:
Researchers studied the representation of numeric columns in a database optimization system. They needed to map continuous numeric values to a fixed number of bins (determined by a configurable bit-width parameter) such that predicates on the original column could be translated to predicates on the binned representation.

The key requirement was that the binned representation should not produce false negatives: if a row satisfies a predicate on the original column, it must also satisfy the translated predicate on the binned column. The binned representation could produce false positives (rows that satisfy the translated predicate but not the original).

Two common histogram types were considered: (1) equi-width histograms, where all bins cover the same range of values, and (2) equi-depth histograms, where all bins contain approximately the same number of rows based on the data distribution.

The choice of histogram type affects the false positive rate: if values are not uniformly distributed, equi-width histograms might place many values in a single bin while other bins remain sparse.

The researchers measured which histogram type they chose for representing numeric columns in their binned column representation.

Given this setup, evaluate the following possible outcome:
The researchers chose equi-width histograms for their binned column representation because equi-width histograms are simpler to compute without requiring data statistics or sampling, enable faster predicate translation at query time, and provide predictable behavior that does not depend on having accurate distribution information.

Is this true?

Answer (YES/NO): NO